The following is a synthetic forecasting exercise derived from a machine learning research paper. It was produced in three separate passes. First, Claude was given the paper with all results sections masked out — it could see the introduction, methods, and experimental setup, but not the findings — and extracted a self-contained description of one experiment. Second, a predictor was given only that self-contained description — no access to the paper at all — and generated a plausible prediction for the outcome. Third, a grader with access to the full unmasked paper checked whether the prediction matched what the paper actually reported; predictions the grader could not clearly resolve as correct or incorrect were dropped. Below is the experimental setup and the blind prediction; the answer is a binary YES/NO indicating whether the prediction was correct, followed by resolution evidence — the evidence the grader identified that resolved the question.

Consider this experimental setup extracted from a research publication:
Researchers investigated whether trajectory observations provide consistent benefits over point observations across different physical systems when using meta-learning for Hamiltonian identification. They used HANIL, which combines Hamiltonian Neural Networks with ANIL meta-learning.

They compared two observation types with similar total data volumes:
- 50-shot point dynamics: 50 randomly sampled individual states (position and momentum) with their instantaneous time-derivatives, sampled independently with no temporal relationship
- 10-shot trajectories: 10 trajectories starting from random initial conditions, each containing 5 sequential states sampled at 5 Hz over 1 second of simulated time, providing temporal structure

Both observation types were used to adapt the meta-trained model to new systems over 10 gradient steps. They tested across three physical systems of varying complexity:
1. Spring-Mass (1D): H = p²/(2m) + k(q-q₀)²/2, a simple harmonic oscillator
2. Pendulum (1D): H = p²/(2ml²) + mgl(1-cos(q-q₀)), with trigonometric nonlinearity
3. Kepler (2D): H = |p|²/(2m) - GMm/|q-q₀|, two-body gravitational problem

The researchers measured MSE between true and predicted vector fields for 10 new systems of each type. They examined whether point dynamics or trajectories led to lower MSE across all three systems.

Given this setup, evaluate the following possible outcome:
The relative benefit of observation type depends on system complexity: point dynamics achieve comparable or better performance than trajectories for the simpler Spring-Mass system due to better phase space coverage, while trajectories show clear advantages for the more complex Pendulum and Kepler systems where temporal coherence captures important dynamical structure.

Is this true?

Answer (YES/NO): NO